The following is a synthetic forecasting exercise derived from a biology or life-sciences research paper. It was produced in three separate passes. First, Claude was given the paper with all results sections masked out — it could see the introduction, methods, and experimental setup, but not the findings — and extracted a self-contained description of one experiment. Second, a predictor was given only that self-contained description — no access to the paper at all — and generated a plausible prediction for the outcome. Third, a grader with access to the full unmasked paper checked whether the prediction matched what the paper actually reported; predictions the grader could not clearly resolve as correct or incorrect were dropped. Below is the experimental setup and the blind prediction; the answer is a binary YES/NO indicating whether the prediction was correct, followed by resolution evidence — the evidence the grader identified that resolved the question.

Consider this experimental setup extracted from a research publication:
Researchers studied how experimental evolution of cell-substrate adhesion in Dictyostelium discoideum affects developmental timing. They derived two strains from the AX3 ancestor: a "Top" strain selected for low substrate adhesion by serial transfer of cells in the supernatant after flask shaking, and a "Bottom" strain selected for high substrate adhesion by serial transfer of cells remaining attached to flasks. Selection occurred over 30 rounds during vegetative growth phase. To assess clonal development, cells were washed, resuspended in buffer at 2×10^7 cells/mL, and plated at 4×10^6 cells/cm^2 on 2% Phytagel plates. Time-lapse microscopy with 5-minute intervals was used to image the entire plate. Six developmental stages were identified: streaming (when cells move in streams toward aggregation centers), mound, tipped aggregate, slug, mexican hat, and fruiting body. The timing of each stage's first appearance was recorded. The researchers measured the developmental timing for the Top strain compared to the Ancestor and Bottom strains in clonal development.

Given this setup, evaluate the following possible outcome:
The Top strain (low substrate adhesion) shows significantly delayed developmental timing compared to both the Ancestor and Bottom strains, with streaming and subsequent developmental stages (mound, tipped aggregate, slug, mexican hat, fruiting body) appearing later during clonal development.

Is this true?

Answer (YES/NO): NO